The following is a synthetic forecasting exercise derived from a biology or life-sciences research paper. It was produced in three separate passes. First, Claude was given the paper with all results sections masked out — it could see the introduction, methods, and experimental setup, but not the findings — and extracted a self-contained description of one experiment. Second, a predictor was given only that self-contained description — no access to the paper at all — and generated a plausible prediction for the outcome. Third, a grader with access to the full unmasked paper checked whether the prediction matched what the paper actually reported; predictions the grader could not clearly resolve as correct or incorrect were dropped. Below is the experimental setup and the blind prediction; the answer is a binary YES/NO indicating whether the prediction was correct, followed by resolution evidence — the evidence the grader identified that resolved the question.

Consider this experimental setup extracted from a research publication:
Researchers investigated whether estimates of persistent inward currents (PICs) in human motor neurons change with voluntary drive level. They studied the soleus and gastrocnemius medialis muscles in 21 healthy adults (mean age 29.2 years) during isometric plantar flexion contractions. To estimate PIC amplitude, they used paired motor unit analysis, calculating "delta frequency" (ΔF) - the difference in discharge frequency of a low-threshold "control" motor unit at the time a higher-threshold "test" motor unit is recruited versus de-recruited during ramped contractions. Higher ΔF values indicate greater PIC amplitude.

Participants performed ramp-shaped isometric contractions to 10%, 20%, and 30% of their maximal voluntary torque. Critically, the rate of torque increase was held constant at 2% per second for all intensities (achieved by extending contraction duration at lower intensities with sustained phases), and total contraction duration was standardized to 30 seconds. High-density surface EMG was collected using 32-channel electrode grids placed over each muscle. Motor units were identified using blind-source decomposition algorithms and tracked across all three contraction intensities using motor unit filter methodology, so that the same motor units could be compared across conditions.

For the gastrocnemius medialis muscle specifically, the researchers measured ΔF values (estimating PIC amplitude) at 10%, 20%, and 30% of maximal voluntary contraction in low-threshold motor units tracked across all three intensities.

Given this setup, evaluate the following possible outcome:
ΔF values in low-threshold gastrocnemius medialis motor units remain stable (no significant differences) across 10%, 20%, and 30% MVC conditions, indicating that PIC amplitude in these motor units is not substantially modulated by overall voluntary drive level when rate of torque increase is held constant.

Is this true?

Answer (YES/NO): NO